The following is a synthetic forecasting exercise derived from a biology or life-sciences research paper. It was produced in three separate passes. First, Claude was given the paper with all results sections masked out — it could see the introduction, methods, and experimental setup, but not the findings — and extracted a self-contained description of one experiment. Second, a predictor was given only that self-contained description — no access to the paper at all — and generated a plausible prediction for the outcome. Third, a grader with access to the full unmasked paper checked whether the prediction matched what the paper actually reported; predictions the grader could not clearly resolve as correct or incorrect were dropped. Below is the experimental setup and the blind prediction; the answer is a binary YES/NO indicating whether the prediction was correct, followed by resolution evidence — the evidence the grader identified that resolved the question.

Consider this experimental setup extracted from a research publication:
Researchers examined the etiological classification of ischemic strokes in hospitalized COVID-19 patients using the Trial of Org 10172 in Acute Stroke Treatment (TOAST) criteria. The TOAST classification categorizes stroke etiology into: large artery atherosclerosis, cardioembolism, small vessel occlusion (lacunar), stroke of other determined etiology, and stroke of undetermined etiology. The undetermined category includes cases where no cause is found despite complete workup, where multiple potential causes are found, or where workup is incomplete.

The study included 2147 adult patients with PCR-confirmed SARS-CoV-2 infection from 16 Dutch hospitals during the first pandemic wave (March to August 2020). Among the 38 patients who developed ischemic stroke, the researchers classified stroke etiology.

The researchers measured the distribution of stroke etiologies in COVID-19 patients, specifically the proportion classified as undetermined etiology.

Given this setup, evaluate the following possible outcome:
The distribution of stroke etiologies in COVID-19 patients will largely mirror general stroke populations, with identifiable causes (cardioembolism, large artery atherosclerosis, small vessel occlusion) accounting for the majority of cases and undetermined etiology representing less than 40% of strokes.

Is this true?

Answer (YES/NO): NO